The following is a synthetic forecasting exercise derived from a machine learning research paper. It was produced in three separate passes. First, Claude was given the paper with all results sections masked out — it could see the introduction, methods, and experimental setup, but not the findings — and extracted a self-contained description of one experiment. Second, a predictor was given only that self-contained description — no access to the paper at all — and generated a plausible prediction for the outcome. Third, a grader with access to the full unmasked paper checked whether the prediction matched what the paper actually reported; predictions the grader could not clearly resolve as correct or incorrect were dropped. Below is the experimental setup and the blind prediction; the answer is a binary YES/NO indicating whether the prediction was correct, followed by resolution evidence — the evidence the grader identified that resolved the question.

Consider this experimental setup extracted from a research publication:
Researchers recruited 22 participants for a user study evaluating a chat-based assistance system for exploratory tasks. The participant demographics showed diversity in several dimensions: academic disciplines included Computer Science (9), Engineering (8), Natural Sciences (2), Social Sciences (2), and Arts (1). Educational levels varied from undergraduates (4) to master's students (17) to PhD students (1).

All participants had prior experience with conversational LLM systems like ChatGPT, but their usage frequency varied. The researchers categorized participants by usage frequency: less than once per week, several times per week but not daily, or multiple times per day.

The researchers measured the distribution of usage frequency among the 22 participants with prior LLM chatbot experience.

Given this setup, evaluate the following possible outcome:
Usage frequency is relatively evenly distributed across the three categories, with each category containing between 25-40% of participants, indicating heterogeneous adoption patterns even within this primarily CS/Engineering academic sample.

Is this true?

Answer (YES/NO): NO